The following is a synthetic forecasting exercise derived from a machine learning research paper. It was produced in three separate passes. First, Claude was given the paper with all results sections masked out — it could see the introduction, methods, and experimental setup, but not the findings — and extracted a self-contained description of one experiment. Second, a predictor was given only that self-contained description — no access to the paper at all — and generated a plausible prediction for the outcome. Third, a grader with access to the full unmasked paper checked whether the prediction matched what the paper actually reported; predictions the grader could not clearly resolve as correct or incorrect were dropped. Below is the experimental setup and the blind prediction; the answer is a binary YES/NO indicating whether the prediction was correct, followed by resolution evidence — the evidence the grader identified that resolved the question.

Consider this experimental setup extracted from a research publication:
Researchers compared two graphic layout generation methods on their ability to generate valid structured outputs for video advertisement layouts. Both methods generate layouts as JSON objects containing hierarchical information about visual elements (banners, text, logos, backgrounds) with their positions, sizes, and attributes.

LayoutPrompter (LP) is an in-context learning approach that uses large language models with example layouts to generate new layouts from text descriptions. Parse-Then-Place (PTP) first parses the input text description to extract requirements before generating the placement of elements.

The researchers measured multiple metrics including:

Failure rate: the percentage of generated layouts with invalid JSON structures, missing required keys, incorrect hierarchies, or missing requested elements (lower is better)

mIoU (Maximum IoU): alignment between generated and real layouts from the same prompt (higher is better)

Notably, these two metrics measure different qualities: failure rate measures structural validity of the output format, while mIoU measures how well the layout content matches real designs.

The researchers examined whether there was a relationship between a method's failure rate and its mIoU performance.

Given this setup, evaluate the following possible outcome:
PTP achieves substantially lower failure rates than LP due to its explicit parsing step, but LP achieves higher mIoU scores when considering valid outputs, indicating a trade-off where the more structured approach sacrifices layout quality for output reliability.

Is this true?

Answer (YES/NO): NO